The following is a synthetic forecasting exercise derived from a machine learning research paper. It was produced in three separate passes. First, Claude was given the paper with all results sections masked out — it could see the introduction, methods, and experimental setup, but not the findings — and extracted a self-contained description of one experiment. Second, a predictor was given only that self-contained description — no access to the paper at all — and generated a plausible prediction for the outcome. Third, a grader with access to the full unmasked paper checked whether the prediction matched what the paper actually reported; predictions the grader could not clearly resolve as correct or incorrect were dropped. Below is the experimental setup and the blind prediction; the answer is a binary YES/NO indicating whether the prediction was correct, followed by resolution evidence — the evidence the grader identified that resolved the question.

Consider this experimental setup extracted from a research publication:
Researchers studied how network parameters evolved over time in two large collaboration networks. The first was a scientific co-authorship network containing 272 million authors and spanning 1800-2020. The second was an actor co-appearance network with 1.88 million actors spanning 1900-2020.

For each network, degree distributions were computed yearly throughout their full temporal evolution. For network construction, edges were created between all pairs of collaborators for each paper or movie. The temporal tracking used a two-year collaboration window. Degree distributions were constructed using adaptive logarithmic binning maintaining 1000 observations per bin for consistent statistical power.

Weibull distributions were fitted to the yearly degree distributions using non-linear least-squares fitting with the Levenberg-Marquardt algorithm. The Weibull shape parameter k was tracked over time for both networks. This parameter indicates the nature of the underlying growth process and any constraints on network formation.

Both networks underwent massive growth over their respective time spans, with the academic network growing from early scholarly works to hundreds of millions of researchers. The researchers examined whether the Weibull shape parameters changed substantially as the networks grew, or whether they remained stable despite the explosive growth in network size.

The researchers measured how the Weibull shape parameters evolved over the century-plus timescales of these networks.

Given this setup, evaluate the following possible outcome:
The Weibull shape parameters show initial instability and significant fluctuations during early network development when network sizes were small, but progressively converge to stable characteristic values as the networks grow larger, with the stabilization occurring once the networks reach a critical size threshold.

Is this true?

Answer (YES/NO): YES